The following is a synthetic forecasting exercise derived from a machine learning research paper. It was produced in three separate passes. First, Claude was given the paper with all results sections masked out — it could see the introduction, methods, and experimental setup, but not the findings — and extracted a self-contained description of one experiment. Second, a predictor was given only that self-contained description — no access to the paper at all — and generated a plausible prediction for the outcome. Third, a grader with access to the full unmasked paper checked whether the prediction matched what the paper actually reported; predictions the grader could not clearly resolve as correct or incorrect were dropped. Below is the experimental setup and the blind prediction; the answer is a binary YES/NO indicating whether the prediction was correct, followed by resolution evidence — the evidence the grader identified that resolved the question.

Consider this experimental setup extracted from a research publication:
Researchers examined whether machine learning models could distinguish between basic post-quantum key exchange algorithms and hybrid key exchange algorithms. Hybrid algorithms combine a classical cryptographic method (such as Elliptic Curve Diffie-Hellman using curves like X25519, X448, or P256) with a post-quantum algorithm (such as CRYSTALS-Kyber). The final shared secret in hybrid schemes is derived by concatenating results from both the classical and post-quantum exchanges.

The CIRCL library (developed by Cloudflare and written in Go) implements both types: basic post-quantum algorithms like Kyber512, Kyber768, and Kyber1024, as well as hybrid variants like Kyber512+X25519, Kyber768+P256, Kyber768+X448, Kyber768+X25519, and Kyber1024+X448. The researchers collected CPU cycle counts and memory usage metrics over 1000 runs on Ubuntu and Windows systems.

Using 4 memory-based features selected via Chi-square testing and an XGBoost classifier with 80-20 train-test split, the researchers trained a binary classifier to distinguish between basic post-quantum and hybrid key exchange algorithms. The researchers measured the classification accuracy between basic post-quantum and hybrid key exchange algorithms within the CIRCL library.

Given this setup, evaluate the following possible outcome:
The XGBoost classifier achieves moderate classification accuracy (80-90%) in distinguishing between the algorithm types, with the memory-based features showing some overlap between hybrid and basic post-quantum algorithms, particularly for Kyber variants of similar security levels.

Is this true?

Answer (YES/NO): NO